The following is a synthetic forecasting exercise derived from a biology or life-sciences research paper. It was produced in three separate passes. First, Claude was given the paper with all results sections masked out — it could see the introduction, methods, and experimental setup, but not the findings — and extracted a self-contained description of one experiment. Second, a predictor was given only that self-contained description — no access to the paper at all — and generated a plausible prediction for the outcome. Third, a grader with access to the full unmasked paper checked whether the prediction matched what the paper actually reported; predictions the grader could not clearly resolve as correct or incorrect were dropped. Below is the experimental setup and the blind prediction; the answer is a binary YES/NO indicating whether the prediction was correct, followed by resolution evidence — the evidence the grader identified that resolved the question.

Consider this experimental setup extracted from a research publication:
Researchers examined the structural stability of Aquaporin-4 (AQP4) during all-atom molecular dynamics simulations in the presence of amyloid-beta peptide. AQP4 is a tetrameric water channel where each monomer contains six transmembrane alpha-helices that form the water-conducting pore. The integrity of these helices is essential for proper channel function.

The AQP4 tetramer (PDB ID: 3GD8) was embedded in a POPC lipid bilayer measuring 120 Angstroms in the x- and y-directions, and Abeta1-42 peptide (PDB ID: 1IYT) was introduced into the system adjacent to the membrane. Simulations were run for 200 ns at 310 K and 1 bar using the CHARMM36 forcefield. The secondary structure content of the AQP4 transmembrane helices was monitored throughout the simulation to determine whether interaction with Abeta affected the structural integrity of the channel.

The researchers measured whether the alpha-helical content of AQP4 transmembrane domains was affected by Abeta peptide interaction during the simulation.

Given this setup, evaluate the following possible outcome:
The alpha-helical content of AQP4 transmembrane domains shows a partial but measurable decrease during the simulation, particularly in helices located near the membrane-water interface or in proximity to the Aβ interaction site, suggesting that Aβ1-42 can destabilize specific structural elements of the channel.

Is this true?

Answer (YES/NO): YES